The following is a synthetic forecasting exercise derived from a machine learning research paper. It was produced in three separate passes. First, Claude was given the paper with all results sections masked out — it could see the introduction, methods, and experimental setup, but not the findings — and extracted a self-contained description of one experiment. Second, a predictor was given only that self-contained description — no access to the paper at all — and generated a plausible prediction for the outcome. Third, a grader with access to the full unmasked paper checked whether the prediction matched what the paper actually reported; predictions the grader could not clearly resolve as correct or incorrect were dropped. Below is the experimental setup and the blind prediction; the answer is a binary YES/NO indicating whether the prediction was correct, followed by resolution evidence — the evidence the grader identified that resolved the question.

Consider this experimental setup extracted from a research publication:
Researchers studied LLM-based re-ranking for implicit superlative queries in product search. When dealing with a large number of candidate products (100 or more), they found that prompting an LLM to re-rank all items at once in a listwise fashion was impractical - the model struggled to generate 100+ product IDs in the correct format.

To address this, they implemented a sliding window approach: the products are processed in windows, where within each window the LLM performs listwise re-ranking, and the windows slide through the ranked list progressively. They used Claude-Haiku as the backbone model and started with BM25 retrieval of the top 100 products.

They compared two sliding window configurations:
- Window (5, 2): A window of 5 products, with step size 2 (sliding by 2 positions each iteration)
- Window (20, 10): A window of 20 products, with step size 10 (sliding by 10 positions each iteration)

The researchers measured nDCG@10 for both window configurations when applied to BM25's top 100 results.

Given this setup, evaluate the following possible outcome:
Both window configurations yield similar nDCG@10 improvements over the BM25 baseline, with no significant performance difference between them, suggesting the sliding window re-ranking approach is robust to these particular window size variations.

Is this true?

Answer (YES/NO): YES